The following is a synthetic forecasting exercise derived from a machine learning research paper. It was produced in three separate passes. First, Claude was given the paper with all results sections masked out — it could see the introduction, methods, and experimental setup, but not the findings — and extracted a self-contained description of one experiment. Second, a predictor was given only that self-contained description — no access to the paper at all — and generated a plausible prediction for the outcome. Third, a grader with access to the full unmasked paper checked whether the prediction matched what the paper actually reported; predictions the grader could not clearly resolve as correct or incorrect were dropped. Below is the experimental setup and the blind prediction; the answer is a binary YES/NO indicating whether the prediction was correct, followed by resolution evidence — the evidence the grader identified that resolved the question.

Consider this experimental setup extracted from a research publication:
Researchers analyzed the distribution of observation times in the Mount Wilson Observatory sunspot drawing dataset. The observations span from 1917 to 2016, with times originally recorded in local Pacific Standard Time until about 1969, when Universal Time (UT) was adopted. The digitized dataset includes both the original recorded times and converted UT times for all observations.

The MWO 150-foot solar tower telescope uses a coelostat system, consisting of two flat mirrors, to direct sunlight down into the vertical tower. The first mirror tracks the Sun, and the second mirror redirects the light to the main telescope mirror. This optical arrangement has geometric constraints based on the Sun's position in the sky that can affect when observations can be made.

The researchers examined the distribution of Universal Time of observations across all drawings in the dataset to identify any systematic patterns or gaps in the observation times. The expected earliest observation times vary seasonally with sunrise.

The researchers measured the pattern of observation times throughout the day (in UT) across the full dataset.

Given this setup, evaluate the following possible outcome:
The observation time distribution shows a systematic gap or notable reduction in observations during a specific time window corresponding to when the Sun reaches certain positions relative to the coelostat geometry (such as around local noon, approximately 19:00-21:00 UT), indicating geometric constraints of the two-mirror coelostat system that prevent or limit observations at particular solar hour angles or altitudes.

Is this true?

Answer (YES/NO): NO